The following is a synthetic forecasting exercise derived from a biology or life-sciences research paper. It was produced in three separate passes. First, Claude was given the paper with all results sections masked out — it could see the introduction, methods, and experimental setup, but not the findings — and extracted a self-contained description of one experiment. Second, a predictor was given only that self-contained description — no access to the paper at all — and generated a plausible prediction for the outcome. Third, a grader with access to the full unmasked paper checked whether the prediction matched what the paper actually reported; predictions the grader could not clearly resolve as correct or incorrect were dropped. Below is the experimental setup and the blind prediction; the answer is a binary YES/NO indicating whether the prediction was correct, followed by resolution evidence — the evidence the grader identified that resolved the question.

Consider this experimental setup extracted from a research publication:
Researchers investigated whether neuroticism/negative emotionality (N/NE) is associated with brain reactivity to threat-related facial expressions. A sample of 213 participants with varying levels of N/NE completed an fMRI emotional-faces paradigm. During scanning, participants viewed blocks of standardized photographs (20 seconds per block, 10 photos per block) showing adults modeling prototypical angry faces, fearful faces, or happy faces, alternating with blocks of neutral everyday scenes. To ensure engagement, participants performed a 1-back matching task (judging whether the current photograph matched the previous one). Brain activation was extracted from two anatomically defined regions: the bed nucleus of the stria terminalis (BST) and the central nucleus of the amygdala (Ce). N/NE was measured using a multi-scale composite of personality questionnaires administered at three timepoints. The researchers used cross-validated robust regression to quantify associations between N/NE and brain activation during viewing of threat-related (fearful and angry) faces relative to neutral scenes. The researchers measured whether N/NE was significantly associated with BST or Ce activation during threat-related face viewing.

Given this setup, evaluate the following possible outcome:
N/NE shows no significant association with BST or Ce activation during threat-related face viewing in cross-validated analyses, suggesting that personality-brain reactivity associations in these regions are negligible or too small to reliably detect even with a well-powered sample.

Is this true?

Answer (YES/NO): YES